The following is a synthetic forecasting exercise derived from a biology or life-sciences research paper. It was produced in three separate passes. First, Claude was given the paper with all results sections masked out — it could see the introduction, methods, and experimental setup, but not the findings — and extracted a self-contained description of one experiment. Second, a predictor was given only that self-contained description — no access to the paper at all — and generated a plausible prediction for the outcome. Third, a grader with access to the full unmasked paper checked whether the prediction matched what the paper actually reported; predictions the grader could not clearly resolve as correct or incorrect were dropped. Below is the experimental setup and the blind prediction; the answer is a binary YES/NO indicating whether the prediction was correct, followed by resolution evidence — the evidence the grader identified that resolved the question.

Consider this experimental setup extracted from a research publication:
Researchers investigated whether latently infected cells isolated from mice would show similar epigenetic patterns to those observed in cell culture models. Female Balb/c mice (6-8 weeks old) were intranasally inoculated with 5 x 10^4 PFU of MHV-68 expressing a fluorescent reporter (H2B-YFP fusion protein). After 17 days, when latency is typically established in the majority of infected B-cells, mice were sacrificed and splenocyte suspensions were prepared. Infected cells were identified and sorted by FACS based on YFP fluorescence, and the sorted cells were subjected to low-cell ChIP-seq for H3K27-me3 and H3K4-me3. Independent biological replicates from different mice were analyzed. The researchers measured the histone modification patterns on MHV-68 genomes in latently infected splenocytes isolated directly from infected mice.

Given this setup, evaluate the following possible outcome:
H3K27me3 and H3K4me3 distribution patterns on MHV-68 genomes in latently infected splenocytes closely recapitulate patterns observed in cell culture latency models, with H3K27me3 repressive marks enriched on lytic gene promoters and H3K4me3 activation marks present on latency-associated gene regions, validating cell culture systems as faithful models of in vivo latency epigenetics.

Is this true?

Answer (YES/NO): NO